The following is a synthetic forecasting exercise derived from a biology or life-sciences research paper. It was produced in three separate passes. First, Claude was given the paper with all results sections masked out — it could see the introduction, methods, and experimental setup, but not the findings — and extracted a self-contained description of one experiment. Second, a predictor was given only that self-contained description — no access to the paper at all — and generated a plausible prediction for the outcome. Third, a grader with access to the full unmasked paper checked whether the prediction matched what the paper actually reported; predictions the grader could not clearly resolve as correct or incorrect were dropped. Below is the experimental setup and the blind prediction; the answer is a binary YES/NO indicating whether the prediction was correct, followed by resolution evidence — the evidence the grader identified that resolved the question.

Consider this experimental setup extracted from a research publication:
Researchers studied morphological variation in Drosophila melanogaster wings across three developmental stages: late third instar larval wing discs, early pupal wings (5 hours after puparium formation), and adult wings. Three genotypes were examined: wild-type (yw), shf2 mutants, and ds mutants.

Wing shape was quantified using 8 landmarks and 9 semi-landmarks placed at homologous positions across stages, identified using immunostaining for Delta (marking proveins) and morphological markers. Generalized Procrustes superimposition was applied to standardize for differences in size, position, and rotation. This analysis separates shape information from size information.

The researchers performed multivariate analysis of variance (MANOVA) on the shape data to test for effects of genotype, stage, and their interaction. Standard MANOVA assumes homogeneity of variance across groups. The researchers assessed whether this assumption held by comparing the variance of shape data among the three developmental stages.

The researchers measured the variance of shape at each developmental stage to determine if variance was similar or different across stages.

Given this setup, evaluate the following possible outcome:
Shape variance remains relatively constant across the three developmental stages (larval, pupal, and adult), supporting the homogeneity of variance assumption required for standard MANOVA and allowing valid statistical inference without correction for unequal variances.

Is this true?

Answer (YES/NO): NO